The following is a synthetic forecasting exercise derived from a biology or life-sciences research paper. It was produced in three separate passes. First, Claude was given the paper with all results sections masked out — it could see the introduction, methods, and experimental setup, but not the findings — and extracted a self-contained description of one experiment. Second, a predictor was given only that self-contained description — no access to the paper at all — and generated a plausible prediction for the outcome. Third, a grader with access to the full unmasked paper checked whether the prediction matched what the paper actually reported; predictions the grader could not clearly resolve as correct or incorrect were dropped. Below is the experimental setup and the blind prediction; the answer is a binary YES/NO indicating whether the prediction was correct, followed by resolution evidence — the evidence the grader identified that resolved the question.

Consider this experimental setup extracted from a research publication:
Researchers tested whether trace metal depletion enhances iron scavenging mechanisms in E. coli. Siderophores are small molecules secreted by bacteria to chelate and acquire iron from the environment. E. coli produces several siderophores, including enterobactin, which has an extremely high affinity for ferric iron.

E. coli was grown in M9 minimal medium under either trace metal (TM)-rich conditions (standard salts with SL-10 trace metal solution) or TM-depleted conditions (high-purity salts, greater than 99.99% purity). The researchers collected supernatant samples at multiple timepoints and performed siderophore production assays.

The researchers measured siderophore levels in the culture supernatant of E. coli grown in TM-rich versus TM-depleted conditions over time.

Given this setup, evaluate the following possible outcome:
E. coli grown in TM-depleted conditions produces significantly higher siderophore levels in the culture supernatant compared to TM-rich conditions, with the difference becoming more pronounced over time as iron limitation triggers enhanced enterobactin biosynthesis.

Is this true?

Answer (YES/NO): YES